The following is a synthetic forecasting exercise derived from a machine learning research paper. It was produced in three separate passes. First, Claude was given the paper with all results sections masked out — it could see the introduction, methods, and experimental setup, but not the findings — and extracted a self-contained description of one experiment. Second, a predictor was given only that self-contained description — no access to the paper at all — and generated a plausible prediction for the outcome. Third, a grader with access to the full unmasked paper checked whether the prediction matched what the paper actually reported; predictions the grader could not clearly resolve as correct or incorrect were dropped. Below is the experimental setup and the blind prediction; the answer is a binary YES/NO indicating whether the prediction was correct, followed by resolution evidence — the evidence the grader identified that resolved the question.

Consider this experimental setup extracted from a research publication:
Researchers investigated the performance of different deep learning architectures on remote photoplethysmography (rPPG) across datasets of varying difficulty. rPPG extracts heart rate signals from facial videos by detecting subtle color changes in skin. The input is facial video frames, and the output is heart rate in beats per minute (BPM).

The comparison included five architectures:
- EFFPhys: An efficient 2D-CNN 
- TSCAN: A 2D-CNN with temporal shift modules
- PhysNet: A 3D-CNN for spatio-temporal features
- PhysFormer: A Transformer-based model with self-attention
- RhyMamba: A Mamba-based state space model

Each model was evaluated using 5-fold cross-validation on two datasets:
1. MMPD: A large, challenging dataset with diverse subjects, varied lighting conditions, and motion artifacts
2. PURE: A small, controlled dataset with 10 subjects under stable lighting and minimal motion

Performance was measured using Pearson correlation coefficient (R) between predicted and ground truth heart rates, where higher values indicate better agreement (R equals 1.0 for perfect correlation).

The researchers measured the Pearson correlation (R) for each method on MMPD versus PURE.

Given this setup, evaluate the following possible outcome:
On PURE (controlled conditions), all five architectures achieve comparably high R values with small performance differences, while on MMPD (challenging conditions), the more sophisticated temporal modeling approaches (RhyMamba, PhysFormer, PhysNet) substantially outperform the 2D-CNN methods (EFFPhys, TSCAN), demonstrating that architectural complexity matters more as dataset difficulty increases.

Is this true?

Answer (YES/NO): NO